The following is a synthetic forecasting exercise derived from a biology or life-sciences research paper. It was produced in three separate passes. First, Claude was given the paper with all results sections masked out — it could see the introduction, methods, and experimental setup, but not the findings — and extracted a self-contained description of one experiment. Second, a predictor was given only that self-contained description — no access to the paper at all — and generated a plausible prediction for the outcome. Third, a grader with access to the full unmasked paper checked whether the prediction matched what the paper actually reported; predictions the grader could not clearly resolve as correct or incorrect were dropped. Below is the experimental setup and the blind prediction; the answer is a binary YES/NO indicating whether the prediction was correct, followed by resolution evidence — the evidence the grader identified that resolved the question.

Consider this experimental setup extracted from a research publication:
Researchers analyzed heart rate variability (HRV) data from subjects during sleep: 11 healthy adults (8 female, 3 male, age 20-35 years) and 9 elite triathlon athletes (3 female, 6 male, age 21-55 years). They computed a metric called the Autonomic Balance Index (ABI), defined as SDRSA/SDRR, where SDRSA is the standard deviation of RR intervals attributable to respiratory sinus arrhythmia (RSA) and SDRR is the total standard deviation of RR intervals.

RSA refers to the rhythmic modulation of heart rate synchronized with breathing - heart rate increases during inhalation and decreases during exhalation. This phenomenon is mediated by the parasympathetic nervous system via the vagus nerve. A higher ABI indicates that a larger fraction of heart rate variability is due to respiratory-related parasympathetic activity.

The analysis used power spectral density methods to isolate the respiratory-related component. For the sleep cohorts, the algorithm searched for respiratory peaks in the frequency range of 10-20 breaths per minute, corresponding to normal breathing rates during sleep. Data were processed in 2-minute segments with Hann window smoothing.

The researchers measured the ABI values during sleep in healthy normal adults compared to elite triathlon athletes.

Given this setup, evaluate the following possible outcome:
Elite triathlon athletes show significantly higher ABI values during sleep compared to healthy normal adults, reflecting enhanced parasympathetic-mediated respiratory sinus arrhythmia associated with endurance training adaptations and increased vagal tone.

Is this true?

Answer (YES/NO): NO